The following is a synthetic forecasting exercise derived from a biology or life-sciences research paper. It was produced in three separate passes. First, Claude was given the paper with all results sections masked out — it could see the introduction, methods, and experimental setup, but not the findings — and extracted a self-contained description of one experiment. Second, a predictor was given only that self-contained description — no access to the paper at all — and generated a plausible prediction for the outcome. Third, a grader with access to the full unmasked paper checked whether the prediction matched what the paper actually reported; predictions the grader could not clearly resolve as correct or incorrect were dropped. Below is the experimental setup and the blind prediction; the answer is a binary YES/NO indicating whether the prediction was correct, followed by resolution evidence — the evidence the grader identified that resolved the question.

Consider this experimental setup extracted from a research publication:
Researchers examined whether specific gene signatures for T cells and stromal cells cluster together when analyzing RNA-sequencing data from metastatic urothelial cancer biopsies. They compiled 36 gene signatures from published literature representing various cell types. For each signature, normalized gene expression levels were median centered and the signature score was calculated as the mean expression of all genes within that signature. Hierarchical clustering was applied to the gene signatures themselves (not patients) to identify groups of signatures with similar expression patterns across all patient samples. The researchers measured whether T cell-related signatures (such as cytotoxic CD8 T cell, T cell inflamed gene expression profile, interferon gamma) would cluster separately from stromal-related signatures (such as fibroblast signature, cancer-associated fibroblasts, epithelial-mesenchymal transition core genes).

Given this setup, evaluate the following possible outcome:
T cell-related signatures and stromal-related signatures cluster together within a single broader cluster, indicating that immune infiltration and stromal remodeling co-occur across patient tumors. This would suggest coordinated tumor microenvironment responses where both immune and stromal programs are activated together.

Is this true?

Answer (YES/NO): NO